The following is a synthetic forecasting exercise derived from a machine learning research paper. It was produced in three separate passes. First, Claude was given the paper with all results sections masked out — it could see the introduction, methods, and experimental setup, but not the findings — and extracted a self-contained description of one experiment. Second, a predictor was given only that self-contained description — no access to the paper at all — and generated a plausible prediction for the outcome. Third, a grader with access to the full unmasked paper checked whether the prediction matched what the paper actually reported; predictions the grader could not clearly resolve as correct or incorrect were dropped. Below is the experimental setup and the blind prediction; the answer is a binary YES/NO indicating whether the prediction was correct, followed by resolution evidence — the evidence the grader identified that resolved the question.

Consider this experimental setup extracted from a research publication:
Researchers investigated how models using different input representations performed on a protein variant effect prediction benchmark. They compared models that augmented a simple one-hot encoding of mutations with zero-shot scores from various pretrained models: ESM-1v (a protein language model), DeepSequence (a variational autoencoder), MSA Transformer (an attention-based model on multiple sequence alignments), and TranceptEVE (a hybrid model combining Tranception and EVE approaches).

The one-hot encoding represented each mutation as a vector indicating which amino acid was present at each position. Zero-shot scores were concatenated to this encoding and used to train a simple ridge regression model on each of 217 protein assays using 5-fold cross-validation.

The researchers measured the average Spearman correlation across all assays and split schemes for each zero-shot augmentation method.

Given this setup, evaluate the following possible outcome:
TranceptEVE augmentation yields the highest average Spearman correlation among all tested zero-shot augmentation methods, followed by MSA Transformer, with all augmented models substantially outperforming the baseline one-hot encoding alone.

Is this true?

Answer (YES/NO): YES